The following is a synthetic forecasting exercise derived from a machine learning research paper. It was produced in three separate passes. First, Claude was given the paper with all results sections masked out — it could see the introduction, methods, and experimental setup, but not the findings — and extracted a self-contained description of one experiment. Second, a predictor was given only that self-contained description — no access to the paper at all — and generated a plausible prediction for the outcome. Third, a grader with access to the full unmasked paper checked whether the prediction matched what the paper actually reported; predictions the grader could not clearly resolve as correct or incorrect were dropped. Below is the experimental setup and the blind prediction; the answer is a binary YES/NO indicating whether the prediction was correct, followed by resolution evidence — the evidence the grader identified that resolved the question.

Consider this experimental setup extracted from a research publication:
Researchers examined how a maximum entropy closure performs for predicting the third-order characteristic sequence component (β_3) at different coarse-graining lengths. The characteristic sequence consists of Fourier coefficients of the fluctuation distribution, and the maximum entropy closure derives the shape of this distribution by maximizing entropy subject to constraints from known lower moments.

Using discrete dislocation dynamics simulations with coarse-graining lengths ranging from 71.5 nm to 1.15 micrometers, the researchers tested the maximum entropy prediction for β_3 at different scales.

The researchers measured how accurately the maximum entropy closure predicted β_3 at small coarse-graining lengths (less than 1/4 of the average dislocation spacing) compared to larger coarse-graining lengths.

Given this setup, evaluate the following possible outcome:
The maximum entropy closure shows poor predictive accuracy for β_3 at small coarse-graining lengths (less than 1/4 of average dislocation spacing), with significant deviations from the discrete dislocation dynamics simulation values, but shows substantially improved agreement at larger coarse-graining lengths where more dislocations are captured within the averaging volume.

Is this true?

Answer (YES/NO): NO